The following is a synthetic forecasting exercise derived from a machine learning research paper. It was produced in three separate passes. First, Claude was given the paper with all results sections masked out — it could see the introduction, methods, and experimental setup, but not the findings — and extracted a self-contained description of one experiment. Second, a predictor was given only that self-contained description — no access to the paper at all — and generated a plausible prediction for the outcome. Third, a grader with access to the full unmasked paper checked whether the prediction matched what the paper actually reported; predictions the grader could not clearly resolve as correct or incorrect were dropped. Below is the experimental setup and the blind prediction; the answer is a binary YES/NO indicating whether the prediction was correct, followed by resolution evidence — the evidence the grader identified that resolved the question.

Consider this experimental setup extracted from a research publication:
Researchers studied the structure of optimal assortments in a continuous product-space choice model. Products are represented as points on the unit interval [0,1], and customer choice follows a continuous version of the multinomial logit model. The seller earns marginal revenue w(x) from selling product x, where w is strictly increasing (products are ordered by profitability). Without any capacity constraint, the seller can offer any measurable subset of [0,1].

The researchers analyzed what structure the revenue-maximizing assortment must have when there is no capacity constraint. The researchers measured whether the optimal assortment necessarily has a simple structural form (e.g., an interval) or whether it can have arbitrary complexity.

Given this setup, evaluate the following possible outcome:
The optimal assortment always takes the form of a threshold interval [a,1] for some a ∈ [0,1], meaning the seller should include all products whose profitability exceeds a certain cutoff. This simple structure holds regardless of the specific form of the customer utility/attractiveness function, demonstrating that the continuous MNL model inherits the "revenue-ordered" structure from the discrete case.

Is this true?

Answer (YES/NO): YES